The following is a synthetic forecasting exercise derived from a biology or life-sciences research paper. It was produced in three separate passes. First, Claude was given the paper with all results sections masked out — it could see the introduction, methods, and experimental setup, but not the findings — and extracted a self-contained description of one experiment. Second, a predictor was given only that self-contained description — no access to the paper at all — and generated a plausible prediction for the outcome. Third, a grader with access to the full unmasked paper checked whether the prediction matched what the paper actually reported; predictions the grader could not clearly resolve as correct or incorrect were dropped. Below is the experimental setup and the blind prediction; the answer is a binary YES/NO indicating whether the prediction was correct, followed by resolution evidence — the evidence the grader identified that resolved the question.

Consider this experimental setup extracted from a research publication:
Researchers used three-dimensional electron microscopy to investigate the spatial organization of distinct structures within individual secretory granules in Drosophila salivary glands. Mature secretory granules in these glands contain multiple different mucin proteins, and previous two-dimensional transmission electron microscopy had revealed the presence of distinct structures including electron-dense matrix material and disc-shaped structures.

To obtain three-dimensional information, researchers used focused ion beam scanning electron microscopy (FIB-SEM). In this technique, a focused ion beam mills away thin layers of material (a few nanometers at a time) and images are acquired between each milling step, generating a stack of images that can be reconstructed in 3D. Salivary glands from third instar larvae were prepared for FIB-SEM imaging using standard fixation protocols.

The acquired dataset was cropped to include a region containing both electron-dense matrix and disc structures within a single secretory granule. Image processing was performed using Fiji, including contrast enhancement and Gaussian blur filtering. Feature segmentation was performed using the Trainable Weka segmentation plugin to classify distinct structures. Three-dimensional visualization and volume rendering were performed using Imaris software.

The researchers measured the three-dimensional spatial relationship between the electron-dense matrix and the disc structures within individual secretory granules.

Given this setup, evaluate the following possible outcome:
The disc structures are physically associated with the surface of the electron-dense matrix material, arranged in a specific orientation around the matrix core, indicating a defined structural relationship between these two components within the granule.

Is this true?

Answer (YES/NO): YES